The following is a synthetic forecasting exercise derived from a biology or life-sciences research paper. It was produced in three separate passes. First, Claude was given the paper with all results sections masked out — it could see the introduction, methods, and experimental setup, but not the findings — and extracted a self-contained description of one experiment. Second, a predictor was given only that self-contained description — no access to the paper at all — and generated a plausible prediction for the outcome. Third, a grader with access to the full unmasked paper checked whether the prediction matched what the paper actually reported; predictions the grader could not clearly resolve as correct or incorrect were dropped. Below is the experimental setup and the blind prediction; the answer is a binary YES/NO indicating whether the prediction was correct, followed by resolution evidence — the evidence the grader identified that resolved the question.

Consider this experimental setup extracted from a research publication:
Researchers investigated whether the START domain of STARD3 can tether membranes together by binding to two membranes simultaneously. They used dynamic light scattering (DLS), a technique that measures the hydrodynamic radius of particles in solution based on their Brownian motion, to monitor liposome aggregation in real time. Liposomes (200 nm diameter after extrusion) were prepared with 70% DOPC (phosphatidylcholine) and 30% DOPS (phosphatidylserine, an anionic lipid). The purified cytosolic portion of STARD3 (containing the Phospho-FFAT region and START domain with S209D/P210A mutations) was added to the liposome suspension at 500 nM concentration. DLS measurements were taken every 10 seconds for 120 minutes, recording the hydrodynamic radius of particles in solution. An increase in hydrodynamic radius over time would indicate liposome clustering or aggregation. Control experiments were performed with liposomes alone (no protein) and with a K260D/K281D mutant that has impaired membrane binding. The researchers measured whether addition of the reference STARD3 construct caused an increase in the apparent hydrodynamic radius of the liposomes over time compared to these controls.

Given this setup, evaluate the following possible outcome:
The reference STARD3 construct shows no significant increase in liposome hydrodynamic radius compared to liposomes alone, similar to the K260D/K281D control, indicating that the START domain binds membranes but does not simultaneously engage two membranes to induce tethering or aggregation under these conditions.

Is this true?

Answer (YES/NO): NO